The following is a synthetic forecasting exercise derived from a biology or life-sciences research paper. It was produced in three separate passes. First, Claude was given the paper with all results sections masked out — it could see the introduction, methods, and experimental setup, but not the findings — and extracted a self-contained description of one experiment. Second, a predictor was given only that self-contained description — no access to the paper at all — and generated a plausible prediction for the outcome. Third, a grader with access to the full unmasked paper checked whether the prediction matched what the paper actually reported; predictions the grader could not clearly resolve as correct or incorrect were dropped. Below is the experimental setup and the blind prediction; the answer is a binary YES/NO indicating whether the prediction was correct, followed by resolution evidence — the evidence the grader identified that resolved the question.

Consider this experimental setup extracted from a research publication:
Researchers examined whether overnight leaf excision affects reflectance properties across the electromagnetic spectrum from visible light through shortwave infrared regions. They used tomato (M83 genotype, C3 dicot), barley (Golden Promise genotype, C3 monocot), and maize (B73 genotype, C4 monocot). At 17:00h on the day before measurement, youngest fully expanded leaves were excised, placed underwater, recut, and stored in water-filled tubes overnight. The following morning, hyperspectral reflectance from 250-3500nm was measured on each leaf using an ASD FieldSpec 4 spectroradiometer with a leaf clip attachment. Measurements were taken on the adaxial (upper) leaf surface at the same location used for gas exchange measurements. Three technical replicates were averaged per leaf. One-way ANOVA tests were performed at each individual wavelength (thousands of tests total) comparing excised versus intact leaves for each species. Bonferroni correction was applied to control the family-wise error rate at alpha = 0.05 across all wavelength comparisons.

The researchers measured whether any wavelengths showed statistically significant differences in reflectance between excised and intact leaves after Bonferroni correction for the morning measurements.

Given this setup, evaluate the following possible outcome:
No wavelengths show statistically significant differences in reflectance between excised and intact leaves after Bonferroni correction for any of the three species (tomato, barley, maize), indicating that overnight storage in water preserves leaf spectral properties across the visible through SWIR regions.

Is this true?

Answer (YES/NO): YES